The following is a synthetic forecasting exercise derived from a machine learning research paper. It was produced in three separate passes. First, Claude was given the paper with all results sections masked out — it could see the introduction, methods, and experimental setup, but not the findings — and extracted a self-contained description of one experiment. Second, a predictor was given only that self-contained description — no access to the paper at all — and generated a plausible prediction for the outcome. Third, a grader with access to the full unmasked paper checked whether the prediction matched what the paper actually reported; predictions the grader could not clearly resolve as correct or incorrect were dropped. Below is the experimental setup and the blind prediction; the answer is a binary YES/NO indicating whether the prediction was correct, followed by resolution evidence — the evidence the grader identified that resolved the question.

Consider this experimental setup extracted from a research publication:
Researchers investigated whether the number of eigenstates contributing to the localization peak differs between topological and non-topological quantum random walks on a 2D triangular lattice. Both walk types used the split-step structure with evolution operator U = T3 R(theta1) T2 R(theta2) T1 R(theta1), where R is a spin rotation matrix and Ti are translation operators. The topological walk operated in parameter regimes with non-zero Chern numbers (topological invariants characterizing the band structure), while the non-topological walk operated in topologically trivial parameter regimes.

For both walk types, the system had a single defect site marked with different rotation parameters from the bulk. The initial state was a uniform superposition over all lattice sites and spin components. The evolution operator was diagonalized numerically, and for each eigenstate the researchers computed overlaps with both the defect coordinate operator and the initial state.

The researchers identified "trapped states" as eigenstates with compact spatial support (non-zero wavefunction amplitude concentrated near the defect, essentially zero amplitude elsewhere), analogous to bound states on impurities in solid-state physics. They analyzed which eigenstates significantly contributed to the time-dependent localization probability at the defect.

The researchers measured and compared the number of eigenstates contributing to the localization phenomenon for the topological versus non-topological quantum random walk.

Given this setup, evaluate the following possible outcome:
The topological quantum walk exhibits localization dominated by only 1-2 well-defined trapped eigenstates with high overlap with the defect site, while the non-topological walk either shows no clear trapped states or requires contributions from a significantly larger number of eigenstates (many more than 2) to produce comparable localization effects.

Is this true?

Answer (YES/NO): NO